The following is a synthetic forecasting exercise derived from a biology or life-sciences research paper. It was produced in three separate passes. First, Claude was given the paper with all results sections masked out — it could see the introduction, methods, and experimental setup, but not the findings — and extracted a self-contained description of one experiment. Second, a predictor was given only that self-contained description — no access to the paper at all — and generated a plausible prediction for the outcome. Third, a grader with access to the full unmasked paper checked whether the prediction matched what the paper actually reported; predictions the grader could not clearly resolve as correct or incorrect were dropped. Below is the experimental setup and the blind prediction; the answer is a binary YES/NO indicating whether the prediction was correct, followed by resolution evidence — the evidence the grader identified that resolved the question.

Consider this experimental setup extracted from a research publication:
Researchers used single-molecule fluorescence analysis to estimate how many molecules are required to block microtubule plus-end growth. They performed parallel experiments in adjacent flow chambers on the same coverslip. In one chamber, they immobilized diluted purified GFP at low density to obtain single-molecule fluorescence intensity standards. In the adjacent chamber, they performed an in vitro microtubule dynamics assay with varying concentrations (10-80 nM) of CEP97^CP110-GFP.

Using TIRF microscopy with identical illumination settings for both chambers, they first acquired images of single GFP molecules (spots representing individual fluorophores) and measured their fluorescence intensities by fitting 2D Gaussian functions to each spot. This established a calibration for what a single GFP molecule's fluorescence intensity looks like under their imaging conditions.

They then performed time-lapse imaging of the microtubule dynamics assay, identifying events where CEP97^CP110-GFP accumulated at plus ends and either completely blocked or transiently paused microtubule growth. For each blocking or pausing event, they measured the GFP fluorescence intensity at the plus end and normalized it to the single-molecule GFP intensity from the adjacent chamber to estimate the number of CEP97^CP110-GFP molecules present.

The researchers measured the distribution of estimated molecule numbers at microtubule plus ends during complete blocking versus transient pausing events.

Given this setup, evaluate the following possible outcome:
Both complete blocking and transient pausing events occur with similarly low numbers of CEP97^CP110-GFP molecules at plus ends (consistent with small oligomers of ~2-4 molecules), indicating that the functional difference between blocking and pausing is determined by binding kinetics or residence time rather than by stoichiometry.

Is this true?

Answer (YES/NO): NO